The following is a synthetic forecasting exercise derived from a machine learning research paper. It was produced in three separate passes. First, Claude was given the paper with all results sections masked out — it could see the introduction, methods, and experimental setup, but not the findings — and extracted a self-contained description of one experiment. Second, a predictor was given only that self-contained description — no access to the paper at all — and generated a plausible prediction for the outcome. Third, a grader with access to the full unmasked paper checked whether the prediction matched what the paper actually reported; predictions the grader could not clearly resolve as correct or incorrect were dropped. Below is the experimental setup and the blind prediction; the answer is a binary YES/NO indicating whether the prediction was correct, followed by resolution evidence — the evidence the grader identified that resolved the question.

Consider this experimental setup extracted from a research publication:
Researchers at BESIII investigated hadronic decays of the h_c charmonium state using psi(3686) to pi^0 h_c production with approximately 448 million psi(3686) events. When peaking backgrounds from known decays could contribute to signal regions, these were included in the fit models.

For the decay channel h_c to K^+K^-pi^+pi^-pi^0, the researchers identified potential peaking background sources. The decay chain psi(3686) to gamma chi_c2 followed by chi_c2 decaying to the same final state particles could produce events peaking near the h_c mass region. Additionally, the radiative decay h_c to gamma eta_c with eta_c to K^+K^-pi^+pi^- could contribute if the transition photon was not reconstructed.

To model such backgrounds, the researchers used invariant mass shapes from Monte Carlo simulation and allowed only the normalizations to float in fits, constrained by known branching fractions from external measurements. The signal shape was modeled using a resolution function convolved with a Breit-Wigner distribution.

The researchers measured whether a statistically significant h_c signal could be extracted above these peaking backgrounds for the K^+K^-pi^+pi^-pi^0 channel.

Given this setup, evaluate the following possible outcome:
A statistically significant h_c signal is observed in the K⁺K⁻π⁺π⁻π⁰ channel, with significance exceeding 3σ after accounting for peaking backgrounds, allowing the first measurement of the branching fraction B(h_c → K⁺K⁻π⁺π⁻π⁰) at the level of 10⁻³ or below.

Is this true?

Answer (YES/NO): YES